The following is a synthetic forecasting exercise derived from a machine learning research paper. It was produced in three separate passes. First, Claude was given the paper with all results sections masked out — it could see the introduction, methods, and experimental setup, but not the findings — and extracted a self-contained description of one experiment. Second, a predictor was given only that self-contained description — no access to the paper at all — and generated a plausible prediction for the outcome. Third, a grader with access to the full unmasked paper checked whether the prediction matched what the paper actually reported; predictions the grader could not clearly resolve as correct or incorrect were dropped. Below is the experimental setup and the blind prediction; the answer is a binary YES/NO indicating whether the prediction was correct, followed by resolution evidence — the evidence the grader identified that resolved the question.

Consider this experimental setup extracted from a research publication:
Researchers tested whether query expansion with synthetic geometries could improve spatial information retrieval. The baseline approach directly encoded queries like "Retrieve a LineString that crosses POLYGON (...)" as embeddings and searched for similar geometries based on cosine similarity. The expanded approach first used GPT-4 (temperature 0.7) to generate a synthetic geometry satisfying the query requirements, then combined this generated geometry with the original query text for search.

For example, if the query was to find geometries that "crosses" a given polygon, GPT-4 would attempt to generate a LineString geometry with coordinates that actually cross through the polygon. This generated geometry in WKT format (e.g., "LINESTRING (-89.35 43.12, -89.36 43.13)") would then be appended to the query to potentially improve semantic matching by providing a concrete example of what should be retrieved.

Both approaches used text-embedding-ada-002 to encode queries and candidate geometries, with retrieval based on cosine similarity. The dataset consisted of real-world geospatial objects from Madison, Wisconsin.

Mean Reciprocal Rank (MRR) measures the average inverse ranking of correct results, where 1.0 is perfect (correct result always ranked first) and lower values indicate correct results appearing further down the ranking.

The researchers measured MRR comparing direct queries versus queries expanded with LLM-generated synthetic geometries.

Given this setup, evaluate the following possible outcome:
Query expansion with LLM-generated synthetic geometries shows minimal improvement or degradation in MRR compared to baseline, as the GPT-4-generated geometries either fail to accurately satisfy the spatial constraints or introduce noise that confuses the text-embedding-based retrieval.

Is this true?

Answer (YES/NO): NO